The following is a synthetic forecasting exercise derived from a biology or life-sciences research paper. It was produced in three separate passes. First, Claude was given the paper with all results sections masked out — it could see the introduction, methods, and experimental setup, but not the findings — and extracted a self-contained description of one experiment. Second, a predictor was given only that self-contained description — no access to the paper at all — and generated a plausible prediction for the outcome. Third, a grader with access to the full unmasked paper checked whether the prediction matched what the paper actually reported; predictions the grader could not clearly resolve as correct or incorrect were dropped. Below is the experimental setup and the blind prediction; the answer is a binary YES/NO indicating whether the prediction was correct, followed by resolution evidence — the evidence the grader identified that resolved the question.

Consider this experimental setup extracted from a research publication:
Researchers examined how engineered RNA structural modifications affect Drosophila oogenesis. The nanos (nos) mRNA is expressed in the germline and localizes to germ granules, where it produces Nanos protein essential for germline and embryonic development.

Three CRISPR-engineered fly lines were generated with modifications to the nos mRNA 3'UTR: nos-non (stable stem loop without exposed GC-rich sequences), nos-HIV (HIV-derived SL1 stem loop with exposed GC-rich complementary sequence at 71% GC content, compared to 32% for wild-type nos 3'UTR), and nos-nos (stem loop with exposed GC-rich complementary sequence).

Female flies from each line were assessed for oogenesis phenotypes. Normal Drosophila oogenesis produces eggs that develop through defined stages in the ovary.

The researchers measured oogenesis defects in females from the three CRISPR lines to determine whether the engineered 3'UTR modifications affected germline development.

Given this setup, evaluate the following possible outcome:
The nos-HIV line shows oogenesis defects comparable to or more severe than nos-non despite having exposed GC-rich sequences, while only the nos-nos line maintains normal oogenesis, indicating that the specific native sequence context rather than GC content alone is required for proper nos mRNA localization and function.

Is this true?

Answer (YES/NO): NO